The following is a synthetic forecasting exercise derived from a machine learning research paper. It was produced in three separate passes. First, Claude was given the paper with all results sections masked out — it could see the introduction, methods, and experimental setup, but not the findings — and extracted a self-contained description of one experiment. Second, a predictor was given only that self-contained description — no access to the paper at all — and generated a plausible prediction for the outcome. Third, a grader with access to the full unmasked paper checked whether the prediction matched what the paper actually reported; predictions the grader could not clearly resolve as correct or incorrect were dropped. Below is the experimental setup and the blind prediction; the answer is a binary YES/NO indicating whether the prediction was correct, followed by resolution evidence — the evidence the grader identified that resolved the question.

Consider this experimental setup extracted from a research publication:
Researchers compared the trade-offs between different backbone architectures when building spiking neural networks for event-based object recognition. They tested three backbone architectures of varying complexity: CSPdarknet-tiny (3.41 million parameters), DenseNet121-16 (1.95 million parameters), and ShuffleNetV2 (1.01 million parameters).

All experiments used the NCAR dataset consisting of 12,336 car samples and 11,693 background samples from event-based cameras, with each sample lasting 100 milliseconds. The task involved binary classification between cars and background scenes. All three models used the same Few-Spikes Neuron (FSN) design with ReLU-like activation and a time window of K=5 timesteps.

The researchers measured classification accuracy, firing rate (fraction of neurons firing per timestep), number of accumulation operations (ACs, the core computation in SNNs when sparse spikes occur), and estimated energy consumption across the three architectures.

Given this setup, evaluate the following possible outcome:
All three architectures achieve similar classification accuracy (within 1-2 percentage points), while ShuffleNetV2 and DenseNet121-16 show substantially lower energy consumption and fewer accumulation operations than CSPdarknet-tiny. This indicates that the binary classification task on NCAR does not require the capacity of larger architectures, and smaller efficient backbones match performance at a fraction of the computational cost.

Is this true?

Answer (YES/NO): NO